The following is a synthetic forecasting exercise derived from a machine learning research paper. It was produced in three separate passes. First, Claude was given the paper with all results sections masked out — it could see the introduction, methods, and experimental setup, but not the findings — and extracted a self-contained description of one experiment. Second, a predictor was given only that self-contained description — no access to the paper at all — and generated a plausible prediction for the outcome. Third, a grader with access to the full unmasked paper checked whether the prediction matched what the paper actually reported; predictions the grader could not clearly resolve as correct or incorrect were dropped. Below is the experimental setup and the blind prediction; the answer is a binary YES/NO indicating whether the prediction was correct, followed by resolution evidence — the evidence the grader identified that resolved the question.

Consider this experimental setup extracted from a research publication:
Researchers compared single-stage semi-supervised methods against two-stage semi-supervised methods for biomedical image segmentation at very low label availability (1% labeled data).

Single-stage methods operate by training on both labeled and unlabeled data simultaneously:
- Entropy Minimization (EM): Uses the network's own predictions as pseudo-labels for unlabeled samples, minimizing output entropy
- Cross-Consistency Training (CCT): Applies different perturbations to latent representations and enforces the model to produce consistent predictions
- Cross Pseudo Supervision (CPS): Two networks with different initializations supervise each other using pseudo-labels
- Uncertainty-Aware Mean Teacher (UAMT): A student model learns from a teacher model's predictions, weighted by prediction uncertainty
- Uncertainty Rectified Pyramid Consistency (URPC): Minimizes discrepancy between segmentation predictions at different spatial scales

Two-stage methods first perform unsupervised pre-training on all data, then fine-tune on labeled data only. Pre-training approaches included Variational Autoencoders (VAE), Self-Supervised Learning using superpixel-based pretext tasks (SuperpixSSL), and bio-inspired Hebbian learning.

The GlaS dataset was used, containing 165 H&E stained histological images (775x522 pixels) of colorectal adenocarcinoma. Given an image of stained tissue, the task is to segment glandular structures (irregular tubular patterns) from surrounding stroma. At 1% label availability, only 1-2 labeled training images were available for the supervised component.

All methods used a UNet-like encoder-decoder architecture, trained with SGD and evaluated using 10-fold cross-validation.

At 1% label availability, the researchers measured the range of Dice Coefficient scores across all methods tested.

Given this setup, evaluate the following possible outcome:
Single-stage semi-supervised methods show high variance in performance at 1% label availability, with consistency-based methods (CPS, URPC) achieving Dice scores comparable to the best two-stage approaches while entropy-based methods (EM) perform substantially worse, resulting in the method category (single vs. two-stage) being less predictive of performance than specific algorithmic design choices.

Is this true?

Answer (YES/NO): NO